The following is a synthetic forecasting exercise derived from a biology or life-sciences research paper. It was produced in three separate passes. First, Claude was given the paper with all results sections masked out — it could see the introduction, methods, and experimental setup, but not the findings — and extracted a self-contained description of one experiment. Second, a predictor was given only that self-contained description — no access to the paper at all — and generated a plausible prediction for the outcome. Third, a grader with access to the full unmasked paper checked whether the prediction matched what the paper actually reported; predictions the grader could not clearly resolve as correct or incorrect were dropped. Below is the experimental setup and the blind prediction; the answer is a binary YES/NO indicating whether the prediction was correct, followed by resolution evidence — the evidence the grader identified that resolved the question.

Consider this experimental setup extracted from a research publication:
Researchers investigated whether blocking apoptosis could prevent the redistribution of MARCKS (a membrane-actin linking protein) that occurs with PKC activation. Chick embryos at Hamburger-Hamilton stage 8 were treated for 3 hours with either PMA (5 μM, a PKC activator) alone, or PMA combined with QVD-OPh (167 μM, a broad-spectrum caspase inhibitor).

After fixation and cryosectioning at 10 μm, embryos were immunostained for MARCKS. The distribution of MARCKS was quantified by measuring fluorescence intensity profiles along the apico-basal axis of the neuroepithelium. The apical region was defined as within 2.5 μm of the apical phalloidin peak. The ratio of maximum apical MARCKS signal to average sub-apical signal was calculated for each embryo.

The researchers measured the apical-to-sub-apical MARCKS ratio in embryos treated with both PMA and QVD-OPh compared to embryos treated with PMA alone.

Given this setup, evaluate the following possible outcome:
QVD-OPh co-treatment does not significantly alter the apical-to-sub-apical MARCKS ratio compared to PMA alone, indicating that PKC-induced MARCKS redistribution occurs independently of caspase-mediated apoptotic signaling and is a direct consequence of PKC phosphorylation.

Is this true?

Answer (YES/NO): YES